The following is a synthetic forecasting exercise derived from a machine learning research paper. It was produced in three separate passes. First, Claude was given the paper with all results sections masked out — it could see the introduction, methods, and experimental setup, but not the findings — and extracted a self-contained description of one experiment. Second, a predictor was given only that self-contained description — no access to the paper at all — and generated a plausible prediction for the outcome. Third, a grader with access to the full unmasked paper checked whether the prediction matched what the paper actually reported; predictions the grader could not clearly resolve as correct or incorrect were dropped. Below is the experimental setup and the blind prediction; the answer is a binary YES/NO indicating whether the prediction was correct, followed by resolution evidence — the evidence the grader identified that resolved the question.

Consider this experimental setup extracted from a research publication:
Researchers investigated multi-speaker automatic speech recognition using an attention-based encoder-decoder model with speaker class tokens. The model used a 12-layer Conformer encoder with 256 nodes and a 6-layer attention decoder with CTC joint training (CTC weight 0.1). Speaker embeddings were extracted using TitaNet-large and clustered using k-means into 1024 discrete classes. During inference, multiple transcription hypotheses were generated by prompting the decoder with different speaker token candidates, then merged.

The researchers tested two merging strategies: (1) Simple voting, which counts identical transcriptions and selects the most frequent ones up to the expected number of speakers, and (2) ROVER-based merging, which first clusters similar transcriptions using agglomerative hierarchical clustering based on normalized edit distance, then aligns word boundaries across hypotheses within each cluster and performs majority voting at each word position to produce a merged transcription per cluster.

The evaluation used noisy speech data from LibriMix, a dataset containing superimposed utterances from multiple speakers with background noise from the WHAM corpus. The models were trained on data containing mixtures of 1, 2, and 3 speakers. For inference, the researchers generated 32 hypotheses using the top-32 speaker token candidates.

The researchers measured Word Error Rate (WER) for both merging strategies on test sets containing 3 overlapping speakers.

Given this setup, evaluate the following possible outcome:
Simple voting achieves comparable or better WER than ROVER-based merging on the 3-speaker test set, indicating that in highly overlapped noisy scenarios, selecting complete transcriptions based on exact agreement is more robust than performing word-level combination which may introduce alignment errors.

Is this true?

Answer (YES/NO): NO